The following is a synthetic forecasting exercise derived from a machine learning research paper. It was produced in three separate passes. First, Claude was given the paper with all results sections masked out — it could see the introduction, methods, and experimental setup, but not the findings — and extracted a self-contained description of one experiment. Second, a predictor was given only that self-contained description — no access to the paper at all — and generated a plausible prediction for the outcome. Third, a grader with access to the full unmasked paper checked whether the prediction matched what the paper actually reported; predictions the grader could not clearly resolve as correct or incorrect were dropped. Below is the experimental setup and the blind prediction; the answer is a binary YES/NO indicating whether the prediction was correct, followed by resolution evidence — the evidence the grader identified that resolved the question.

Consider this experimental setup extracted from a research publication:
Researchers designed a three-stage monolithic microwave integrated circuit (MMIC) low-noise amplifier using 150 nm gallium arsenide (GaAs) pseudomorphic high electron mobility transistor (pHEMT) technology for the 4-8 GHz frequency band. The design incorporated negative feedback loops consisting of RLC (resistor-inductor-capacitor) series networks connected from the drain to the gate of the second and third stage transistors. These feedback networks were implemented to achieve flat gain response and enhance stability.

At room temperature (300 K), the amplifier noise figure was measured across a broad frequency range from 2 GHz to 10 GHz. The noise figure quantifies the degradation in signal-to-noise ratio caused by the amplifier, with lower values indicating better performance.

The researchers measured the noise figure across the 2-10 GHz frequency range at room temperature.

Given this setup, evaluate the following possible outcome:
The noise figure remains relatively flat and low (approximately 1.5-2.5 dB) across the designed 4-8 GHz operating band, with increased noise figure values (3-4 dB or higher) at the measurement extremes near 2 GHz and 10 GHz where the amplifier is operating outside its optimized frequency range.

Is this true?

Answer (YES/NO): NO